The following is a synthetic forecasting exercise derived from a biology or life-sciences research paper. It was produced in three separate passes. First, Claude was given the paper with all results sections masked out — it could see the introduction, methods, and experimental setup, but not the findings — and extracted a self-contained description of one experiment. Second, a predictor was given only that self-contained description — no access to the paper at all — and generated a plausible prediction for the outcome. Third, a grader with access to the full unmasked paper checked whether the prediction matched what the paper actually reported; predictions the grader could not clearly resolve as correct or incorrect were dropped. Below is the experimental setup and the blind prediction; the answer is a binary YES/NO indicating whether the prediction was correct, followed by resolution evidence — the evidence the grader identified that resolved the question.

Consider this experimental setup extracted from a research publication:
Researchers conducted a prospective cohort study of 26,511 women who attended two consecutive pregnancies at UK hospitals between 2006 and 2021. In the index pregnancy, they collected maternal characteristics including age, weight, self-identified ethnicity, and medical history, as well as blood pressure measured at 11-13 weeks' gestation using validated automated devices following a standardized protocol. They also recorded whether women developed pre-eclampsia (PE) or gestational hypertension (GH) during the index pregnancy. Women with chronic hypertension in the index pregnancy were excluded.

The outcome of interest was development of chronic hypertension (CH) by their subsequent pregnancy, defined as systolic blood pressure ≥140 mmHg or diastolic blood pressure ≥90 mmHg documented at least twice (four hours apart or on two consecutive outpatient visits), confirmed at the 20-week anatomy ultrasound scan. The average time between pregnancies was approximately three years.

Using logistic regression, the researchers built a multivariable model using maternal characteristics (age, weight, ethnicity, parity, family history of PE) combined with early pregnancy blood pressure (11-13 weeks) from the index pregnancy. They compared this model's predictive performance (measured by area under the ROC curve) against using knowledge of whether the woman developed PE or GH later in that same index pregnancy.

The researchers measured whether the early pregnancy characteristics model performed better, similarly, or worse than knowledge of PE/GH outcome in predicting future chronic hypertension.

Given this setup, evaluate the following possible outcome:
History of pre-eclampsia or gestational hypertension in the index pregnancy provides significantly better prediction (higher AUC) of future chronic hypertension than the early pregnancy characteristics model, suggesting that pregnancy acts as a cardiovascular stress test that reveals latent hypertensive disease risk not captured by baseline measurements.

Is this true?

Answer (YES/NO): NO